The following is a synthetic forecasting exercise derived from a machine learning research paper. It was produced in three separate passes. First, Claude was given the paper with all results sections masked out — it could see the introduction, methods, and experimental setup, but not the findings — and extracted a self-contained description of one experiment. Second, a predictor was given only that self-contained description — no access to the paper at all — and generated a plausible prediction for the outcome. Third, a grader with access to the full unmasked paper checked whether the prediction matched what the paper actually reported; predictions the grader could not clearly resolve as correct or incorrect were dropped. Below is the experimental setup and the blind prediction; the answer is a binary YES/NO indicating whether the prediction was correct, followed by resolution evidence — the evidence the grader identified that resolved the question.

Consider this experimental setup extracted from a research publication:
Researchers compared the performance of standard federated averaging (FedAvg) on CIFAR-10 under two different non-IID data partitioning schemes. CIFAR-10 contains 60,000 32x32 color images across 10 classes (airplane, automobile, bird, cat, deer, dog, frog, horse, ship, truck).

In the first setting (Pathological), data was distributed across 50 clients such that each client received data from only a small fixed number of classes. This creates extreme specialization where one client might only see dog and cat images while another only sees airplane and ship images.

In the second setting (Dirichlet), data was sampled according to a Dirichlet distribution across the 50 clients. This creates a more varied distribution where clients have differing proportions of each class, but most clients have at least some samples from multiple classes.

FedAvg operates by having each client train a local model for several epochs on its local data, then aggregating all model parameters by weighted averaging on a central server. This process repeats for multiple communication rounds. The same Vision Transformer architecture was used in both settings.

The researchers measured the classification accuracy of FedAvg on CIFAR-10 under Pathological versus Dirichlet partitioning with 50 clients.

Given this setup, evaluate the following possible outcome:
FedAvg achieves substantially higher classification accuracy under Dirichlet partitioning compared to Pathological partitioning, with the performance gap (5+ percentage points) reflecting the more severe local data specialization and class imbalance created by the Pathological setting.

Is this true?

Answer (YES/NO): YES